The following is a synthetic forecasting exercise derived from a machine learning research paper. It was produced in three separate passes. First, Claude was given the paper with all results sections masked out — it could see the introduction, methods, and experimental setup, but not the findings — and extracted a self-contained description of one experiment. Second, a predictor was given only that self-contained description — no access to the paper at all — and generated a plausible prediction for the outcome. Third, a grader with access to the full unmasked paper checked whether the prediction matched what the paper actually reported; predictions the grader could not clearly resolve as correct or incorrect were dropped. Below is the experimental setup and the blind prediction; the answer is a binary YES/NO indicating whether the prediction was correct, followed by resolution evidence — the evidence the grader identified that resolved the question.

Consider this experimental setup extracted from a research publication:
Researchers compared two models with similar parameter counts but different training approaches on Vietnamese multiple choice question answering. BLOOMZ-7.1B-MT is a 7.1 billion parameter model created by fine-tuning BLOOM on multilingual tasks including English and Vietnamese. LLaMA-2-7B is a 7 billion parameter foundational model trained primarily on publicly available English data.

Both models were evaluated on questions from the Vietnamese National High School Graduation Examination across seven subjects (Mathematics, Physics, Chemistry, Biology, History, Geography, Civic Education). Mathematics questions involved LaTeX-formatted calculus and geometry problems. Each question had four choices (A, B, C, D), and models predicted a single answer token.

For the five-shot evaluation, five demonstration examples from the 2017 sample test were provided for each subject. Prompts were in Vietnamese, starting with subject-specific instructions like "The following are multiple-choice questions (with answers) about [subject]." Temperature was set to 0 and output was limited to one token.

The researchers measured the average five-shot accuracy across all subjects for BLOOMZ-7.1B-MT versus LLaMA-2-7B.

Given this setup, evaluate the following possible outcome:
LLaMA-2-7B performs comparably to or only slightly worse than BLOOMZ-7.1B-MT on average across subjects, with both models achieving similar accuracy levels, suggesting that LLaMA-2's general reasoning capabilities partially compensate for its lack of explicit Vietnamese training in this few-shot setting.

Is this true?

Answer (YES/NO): NO